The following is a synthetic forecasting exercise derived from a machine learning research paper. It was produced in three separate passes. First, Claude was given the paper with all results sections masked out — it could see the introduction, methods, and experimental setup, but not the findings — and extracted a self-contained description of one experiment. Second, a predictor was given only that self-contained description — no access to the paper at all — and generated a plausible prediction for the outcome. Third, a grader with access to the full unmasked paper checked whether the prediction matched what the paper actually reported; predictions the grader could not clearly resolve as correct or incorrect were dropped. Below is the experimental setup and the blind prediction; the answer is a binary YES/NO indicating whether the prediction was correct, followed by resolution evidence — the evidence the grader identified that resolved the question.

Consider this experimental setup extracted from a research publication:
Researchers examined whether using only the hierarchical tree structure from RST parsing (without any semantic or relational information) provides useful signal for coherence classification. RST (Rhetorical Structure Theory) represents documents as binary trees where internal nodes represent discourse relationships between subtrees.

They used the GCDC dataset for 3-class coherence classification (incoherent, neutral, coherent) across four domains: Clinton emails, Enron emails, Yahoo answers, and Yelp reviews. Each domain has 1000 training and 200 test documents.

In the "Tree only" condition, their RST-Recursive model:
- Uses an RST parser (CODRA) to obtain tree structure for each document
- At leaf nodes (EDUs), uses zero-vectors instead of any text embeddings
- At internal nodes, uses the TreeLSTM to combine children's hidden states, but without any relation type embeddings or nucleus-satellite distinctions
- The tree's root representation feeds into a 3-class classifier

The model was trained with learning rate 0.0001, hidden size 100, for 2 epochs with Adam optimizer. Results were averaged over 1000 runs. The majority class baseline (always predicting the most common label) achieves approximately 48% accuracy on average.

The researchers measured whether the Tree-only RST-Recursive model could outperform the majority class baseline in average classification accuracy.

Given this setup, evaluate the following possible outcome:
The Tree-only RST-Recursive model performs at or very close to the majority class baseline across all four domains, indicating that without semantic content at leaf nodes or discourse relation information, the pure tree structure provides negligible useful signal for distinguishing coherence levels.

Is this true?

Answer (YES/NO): YES